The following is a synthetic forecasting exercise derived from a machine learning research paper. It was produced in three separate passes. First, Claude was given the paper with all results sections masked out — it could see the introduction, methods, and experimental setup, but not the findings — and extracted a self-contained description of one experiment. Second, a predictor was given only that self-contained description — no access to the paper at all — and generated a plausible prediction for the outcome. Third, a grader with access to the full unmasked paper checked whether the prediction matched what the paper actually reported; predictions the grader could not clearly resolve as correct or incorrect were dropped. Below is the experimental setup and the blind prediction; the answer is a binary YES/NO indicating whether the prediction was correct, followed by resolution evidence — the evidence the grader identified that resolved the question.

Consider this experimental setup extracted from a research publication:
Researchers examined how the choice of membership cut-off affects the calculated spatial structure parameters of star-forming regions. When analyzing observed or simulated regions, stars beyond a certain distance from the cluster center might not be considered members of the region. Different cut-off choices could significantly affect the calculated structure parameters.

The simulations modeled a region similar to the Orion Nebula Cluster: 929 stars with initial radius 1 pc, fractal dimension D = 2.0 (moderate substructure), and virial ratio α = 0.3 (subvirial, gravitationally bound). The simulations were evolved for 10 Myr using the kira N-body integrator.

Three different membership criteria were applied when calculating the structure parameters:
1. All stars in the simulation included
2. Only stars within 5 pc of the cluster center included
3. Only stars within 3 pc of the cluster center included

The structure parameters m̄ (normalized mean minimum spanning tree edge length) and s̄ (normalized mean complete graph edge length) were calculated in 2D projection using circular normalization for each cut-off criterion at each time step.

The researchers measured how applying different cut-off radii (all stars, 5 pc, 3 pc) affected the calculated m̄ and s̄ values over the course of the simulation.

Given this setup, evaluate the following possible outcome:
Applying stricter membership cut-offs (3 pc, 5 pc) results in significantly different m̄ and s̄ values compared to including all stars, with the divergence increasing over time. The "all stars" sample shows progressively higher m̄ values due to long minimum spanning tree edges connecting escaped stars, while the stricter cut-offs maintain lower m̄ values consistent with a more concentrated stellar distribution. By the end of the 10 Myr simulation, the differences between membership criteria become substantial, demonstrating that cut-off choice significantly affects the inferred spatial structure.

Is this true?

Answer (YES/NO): NO